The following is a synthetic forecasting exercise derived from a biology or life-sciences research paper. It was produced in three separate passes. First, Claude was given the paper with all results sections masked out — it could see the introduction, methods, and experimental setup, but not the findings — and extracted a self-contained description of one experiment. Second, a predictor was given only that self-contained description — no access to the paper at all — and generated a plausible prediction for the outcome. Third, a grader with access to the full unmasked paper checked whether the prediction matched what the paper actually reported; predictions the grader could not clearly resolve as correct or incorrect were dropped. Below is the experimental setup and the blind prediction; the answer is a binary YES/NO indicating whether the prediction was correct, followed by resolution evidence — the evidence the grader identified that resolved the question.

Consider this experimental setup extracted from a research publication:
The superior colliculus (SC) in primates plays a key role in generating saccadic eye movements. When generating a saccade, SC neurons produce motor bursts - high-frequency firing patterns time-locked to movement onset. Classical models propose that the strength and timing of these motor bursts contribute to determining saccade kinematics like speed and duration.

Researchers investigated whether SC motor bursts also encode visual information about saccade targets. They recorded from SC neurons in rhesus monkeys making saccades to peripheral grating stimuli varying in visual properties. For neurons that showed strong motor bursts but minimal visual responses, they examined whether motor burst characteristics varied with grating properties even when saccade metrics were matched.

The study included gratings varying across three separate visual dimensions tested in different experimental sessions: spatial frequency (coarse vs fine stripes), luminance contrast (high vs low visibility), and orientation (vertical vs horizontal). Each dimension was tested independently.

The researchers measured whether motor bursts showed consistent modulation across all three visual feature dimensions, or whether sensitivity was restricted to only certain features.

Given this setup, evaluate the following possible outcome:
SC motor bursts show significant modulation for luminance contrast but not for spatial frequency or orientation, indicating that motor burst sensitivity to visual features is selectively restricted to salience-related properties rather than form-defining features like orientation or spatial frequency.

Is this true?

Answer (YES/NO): NO